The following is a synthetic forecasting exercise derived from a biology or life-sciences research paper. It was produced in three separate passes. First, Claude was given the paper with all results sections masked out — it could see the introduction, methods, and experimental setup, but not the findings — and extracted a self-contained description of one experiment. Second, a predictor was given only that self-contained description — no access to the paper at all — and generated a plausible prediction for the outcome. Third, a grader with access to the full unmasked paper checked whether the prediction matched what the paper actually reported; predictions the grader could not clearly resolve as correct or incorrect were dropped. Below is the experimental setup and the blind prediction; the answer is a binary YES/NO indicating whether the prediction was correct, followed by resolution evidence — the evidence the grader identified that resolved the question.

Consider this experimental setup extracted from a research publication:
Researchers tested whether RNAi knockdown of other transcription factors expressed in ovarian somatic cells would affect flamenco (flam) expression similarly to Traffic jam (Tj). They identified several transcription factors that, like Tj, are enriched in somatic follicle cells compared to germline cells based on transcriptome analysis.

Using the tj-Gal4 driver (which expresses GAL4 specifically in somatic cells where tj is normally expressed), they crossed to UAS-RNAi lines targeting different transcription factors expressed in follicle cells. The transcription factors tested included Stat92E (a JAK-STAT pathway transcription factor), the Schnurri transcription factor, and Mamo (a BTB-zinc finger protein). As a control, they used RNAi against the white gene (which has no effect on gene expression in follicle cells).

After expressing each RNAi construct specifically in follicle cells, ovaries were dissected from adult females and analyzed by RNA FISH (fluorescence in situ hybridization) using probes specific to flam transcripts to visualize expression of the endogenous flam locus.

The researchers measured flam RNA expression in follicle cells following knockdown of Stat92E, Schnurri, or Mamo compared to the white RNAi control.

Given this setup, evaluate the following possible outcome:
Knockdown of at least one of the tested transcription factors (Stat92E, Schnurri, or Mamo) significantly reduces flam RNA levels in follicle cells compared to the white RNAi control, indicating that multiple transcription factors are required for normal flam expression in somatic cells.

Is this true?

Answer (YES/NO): NO